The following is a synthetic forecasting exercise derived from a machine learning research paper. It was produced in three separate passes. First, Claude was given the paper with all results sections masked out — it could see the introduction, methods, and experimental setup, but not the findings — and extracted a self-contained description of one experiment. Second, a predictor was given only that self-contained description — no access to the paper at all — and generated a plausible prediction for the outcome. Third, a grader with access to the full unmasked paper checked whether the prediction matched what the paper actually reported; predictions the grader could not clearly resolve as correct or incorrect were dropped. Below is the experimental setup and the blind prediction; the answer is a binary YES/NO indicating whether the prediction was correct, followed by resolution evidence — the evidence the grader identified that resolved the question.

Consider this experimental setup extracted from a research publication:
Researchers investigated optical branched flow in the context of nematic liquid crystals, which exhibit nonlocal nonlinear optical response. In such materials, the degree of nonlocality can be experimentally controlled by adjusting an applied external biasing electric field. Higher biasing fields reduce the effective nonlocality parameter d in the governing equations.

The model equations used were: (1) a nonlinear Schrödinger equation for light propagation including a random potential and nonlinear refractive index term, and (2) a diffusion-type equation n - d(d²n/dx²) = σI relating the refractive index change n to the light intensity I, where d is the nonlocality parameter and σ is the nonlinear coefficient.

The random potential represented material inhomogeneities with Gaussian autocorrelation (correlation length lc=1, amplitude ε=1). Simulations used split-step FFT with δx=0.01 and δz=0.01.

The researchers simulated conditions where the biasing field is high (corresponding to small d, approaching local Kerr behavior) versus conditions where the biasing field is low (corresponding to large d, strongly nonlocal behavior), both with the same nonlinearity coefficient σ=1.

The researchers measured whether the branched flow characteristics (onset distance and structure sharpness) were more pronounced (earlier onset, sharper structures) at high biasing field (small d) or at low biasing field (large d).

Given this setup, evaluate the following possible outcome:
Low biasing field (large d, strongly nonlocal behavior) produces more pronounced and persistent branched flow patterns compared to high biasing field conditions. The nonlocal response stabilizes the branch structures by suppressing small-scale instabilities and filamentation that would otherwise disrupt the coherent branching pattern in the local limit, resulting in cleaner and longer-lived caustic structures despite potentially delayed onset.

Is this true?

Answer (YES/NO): NO